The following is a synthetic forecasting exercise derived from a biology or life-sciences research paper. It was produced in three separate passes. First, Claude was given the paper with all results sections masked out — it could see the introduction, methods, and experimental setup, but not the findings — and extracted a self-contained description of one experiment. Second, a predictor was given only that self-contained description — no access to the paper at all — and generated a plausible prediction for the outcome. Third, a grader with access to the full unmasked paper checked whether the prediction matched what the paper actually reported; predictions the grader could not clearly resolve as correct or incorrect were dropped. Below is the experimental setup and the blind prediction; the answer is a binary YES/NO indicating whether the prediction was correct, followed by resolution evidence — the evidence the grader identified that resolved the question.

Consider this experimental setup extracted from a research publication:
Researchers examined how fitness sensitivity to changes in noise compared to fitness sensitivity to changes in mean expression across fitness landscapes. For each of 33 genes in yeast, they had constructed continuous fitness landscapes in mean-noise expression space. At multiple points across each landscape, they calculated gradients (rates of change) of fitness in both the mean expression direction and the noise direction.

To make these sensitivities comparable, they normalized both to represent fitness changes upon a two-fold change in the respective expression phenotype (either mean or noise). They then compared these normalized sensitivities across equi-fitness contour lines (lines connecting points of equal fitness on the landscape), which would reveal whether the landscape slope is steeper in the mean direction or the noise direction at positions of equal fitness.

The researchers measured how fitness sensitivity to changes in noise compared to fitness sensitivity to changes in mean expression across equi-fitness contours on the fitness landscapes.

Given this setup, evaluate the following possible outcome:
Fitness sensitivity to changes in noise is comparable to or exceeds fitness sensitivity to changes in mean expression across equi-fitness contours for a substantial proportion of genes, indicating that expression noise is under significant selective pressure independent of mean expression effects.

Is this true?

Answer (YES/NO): YES